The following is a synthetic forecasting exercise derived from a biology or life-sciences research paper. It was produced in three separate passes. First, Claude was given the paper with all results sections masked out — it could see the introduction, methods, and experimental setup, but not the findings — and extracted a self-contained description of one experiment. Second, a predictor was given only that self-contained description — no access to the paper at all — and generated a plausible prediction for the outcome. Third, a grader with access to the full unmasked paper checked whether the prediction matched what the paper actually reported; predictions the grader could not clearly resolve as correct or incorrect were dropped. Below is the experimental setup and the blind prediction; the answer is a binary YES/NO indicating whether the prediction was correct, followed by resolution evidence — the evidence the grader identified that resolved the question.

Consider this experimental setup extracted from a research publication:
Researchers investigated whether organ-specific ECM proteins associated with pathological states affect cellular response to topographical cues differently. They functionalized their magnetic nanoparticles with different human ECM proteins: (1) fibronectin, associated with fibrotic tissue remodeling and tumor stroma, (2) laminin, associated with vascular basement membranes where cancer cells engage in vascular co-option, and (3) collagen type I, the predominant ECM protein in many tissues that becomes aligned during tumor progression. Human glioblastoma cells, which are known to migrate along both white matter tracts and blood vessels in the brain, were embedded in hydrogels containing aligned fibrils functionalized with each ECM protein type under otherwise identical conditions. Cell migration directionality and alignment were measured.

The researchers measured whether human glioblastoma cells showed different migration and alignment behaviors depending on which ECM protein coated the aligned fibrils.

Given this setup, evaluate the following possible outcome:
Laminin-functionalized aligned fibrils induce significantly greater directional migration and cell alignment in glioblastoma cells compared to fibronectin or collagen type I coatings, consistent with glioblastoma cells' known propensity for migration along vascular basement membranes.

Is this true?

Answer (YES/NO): NO